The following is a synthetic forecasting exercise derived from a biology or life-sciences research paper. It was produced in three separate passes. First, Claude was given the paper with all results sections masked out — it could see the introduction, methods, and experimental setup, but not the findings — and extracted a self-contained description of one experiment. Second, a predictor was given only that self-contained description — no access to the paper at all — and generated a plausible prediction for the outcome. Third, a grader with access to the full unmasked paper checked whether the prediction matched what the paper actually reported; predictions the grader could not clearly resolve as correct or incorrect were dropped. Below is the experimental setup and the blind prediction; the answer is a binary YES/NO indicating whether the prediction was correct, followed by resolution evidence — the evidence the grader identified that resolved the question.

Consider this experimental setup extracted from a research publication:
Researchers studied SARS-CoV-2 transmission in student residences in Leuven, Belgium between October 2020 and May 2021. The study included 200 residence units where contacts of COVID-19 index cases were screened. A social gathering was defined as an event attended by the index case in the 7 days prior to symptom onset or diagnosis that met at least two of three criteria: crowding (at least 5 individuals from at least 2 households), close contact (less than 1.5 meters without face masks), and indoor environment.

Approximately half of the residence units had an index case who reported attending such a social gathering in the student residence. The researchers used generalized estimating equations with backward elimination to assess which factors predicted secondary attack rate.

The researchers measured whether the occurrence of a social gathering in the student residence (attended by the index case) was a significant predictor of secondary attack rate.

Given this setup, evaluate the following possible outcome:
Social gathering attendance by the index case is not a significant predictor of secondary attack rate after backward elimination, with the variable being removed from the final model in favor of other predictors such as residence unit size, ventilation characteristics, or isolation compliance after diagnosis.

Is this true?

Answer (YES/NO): NO